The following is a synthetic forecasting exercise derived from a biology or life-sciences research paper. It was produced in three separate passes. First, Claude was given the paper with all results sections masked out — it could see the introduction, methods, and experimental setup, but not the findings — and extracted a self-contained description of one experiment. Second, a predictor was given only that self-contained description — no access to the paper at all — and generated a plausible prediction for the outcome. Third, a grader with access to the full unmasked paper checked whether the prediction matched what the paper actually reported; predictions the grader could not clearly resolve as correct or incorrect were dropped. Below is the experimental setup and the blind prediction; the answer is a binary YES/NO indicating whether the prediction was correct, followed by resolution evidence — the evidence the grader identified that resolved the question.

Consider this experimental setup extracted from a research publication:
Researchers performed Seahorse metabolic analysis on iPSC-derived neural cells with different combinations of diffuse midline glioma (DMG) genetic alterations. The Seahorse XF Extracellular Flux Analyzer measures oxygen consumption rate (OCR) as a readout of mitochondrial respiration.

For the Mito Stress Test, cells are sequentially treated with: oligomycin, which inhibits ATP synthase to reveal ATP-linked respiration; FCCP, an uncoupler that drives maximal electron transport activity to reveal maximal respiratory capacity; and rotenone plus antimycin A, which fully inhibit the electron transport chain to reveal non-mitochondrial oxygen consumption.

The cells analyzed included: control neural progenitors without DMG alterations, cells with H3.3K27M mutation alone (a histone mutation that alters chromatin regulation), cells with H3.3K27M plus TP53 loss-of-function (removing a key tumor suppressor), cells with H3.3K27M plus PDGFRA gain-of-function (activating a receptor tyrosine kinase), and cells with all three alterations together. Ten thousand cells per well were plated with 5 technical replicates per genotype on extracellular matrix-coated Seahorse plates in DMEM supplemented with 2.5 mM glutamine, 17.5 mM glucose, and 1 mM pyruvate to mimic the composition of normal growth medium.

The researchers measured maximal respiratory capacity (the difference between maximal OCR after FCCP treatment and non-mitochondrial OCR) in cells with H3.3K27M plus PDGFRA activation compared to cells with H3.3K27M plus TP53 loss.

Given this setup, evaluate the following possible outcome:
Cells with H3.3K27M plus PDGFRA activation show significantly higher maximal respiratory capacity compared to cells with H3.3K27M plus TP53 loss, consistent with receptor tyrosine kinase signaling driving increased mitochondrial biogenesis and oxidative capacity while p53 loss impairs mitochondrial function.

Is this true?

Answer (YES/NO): NO